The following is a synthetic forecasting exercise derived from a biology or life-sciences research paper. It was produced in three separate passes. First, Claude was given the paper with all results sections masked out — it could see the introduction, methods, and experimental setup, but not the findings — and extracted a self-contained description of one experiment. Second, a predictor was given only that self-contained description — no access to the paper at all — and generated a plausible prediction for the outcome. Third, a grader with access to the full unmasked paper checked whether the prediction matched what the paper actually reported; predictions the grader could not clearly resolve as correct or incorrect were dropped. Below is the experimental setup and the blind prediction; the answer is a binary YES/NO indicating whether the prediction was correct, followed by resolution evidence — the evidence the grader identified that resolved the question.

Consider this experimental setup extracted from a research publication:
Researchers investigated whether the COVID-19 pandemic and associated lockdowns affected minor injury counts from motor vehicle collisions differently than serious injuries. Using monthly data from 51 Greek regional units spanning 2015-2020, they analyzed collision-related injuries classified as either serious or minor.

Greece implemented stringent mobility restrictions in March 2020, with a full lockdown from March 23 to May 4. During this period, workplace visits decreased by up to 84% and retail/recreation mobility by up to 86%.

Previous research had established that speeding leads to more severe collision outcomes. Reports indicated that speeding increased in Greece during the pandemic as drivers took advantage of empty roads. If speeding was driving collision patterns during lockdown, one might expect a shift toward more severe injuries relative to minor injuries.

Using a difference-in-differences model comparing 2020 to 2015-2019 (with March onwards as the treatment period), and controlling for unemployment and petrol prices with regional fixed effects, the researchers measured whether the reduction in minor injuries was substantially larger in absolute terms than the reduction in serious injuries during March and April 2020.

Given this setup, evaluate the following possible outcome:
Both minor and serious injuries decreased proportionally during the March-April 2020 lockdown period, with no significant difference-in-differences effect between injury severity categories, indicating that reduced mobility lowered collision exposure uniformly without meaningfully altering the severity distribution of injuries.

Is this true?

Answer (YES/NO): NO